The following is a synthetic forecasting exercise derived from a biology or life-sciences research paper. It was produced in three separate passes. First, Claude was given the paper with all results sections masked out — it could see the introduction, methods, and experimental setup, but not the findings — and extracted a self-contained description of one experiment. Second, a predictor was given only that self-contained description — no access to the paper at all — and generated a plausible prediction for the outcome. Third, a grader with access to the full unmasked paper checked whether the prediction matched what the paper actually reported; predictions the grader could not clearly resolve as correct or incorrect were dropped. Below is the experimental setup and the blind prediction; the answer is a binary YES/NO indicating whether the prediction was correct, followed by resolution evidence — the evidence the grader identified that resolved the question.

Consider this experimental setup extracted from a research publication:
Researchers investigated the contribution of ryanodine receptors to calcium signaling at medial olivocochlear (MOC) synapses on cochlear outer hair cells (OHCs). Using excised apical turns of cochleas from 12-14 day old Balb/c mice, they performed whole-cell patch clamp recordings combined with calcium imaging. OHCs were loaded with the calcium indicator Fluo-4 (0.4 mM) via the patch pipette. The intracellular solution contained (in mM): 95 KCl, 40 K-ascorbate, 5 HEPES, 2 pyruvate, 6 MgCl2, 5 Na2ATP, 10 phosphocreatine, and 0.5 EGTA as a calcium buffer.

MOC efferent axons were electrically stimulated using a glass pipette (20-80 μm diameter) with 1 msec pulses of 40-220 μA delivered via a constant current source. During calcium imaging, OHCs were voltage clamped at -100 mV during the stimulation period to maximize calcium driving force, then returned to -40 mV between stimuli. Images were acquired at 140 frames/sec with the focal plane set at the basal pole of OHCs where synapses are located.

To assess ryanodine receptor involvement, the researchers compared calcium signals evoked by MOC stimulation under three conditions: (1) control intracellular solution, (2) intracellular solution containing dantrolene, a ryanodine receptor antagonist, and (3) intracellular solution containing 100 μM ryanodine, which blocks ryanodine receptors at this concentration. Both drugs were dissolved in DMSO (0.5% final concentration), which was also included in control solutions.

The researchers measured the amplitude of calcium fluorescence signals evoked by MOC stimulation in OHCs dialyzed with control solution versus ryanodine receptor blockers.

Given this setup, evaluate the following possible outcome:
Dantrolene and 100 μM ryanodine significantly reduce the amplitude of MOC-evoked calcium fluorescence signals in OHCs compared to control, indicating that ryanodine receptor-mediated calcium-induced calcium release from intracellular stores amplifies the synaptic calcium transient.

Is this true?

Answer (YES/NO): NO